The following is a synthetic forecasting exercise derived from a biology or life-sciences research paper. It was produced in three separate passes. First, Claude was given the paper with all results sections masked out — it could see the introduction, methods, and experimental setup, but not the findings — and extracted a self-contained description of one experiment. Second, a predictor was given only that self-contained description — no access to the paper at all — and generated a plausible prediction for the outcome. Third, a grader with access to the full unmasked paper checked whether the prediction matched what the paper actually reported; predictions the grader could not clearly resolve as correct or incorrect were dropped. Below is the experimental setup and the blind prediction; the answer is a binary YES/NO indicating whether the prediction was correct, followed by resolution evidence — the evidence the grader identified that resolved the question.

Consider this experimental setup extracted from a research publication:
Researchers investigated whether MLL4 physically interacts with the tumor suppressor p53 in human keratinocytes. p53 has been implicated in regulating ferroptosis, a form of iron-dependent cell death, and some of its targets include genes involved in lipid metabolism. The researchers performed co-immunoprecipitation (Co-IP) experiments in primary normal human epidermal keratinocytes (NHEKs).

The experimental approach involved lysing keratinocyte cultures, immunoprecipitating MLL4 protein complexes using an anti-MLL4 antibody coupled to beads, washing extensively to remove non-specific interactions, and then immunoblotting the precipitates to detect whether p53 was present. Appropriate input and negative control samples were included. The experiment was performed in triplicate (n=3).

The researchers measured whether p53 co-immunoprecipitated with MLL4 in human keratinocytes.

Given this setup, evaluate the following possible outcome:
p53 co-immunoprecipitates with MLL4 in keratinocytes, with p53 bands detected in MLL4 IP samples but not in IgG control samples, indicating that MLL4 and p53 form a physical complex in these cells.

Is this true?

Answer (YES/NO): YES